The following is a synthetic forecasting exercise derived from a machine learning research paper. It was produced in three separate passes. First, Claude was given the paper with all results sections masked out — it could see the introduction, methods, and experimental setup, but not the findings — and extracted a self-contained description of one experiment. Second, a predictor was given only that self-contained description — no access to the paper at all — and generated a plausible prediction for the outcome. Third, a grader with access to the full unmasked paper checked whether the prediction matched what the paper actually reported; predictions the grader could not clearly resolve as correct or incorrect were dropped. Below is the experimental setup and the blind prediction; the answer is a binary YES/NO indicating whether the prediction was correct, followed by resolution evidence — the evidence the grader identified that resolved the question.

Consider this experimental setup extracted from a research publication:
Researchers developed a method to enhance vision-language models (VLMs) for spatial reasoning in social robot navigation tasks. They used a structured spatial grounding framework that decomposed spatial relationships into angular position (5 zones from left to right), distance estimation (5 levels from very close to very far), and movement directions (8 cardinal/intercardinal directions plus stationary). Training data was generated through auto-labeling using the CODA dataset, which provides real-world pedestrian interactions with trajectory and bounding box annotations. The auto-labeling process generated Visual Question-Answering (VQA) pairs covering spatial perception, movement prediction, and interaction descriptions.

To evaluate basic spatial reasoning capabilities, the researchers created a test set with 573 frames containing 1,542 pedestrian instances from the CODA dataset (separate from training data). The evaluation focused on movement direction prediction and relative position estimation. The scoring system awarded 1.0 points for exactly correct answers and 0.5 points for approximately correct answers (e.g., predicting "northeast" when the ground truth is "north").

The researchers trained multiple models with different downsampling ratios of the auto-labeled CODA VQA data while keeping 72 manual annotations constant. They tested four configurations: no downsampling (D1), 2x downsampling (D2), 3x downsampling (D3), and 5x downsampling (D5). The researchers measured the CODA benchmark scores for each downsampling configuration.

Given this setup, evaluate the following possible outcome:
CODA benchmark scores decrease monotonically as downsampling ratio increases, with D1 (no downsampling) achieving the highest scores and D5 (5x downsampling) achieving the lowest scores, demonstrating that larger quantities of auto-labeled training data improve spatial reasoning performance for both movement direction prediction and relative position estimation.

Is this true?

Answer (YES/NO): YES